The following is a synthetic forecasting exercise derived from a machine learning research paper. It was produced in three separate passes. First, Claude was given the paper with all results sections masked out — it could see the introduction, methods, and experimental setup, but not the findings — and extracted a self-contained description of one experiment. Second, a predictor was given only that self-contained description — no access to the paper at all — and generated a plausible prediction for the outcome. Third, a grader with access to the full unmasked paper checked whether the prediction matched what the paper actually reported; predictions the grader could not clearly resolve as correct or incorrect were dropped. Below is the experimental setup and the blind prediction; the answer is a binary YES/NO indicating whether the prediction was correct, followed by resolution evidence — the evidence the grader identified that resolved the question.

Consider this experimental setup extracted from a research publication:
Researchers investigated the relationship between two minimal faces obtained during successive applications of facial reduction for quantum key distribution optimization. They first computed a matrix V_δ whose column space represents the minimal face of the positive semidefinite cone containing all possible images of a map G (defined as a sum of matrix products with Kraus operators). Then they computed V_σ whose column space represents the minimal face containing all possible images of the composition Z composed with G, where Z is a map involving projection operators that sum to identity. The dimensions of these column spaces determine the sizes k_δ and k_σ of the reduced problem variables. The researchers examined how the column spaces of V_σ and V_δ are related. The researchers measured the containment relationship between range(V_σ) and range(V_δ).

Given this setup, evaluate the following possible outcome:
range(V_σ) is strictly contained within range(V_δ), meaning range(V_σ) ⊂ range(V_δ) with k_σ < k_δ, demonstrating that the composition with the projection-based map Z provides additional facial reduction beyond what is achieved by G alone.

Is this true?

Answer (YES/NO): NO